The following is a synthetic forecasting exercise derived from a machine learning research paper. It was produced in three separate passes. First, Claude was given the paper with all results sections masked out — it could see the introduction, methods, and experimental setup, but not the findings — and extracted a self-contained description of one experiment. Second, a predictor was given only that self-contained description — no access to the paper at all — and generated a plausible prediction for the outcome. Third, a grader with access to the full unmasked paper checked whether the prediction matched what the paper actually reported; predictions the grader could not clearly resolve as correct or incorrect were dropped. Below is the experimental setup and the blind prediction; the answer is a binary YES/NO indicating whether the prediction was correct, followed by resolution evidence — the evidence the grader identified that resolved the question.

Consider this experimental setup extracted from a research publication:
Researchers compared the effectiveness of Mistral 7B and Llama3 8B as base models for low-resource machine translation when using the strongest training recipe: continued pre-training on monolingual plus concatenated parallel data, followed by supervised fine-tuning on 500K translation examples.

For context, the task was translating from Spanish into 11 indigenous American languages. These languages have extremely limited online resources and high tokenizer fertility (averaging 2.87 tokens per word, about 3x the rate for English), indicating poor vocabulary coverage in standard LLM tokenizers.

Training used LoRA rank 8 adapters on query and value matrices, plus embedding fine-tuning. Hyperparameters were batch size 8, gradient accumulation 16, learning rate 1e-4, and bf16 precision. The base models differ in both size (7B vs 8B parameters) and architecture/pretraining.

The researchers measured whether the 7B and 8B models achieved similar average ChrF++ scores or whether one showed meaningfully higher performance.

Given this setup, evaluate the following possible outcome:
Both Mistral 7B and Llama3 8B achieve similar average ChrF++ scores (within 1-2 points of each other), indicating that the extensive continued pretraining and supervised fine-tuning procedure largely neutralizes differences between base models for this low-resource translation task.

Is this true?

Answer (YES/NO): YES